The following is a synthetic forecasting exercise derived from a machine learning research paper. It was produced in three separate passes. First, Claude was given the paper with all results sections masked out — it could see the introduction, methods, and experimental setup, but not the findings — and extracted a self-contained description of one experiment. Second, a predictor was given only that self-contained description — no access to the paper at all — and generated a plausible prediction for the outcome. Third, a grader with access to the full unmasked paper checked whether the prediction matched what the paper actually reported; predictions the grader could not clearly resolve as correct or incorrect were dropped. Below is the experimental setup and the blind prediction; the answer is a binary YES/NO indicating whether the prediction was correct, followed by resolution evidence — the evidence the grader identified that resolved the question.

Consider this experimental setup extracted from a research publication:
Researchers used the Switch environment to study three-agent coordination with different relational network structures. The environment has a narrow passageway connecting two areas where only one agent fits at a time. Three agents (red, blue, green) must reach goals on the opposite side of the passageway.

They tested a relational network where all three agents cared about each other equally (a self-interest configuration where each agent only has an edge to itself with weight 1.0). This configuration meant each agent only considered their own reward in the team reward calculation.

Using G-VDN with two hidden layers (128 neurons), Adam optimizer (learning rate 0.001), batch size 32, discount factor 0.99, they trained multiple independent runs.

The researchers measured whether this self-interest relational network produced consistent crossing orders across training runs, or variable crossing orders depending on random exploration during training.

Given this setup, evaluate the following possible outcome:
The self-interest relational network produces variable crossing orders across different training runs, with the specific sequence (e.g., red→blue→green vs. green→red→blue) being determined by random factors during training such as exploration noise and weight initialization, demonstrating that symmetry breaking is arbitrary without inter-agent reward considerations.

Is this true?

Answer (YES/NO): YES